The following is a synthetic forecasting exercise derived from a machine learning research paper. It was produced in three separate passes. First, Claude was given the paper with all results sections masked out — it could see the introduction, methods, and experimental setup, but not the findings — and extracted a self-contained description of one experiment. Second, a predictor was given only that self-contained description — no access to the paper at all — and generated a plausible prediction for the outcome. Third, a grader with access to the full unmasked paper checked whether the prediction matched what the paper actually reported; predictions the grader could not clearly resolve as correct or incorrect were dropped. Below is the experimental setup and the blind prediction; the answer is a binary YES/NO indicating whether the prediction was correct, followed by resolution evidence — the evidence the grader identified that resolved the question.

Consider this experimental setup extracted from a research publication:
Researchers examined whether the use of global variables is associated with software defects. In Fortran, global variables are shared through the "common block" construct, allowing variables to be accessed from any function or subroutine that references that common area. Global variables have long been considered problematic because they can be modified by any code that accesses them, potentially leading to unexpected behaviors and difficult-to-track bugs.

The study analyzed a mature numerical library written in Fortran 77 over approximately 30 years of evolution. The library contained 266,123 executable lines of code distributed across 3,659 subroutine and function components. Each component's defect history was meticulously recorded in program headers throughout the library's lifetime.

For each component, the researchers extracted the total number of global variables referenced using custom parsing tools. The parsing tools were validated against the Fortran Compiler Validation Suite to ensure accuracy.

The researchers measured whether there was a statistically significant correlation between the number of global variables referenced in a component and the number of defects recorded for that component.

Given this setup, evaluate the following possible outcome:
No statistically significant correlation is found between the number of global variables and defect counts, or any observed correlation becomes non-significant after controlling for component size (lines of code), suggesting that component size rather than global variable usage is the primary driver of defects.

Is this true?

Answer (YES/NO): NO